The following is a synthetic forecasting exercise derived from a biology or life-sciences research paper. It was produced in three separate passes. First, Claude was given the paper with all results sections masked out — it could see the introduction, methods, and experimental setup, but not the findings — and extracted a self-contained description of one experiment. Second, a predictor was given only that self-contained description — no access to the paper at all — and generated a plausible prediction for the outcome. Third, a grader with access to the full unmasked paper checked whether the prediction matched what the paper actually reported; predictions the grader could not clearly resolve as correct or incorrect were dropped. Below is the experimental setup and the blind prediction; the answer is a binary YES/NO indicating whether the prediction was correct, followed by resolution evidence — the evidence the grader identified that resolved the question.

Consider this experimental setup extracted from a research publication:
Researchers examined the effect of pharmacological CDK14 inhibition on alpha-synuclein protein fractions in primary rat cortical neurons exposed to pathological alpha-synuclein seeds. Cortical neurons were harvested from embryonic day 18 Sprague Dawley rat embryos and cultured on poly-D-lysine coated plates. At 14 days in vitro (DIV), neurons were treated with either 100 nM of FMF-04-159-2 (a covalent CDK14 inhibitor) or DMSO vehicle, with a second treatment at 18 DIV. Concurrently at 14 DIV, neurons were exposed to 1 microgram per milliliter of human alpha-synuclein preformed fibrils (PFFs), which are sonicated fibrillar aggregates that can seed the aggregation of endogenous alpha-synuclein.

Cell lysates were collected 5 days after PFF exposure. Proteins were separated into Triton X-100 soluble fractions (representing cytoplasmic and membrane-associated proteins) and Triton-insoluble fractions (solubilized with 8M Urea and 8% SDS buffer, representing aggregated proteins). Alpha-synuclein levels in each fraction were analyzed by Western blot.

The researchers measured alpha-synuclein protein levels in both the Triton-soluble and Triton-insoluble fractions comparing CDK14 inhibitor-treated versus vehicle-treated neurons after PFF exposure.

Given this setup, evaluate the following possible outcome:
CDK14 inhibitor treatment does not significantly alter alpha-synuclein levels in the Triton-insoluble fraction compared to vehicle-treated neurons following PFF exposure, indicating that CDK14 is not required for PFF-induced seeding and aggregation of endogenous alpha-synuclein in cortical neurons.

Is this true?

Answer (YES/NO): NO